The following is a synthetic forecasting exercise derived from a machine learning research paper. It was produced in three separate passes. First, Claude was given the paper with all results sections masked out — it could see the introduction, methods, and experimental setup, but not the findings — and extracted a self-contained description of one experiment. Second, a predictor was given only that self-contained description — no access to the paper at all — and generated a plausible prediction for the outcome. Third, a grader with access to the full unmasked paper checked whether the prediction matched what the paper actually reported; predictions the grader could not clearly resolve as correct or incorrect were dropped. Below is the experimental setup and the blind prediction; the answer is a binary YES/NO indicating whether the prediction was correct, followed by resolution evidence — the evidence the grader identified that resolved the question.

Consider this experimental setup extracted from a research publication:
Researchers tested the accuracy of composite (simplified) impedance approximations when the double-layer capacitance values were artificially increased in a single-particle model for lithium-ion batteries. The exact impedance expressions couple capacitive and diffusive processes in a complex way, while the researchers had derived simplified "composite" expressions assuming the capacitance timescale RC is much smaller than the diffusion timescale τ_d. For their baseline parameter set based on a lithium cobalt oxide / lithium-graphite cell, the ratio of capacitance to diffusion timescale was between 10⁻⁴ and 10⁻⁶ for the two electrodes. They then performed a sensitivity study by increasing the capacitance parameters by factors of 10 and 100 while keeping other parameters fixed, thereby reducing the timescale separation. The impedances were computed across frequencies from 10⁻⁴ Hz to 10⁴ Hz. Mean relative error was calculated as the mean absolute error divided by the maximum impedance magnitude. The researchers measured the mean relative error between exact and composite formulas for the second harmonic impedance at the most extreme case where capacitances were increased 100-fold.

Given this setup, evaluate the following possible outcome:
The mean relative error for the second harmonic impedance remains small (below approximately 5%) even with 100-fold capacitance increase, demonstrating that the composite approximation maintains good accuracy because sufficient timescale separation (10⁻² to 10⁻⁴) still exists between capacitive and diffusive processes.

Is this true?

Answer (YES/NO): YES